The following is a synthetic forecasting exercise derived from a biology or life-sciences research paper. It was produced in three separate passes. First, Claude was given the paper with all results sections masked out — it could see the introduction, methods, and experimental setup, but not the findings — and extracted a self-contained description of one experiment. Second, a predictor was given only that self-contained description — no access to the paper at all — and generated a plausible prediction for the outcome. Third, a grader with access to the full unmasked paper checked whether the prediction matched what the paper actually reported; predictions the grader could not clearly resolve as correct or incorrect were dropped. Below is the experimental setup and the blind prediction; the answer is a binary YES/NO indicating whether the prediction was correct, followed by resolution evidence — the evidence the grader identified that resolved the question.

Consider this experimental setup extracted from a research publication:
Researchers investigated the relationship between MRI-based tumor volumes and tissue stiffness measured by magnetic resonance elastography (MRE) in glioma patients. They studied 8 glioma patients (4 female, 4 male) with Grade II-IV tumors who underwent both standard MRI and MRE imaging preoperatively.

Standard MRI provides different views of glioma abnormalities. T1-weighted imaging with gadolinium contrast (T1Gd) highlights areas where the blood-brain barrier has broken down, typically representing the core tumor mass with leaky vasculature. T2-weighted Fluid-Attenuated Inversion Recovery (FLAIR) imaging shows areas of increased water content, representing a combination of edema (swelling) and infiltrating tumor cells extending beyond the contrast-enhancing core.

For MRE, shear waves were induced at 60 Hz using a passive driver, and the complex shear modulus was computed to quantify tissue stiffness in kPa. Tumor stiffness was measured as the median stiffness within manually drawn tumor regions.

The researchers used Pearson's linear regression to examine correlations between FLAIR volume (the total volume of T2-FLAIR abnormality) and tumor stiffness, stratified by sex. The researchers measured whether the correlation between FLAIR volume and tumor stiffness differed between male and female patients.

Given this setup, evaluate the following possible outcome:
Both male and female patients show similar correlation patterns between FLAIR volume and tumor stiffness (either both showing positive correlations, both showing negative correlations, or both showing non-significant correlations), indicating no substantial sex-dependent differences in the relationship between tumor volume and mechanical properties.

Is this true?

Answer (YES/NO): NO